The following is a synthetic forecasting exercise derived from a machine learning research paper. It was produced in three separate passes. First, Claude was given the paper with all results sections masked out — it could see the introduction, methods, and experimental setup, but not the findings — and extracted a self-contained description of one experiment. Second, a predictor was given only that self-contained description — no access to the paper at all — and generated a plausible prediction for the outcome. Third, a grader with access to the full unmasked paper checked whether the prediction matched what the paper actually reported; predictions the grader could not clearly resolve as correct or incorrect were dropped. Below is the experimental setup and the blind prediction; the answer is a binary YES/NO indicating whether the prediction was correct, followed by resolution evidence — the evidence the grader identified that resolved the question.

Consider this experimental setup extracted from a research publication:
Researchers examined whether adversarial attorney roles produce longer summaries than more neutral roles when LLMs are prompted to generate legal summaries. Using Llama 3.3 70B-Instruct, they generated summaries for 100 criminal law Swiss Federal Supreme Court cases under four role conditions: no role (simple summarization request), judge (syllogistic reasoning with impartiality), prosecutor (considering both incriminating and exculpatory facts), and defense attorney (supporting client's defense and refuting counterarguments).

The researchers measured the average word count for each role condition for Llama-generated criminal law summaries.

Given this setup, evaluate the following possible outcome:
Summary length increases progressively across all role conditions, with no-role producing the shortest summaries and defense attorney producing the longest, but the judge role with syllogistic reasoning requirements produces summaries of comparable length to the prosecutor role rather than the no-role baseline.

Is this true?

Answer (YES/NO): YES